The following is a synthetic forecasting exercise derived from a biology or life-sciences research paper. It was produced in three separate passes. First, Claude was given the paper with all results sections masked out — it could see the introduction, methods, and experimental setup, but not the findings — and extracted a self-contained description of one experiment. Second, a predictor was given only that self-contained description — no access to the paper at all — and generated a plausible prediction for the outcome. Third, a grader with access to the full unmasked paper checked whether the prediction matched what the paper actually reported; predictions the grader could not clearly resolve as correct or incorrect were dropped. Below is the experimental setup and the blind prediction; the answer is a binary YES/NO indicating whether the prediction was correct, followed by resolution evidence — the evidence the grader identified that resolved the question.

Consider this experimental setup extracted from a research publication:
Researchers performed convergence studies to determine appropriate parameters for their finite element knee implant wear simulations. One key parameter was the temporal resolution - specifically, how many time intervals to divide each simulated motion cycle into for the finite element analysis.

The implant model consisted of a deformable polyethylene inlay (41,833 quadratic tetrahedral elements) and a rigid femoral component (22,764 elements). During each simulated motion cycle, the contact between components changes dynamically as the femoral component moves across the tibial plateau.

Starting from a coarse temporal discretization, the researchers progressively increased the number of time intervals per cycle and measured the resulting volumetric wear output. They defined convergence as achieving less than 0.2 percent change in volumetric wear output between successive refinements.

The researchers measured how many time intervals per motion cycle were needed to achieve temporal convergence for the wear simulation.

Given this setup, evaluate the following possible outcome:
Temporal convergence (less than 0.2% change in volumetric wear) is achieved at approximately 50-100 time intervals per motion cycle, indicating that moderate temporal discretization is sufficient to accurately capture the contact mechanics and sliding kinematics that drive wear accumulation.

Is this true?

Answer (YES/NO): NO